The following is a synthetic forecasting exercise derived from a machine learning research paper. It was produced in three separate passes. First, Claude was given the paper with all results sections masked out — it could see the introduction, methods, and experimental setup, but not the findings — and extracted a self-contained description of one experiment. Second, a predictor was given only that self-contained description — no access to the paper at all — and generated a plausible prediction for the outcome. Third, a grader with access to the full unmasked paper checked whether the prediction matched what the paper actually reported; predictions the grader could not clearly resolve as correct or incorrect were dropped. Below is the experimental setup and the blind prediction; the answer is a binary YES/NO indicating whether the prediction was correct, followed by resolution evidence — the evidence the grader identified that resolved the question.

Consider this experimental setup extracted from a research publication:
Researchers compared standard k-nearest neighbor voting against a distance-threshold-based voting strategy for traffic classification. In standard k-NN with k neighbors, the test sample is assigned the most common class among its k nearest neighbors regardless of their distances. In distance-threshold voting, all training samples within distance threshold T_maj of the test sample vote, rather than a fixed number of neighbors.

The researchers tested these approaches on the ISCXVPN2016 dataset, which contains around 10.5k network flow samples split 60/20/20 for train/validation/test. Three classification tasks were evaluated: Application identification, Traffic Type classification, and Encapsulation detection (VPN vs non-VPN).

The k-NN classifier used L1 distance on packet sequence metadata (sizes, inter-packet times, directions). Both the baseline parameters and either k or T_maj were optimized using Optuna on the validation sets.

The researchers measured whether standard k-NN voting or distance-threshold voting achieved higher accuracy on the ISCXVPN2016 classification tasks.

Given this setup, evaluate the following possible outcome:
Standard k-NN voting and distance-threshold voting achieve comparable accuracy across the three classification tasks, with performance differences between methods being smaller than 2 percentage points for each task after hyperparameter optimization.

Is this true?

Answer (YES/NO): NO